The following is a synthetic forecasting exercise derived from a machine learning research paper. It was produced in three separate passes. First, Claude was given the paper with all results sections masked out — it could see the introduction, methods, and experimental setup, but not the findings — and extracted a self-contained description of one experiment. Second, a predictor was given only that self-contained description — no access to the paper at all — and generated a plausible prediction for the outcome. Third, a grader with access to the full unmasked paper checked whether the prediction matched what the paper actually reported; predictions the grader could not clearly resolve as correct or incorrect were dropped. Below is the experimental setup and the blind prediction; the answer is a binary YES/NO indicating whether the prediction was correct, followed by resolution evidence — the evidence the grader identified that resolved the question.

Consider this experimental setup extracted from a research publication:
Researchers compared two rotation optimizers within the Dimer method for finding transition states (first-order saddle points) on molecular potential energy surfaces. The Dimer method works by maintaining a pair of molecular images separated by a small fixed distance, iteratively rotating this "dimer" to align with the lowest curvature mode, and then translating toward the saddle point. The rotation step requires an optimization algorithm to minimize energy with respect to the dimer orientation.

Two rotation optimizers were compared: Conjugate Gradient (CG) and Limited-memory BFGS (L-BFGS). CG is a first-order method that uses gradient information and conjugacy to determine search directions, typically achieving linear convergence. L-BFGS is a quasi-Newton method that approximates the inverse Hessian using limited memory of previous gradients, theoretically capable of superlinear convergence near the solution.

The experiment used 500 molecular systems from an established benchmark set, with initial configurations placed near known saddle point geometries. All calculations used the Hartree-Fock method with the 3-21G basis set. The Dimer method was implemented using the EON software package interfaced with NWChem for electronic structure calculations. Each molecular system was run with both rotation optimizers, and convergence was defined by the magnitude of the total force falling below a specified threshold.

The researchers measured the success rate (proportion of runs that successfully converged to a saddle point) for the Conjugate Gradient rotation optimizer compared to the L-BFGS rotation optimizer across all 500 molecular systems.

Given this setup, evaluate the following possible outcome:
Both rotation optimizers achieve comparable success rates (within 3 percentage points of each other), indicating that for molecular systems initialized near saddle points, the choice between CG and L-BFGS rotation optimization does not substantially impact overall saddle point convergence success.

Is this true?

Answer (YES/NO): NO